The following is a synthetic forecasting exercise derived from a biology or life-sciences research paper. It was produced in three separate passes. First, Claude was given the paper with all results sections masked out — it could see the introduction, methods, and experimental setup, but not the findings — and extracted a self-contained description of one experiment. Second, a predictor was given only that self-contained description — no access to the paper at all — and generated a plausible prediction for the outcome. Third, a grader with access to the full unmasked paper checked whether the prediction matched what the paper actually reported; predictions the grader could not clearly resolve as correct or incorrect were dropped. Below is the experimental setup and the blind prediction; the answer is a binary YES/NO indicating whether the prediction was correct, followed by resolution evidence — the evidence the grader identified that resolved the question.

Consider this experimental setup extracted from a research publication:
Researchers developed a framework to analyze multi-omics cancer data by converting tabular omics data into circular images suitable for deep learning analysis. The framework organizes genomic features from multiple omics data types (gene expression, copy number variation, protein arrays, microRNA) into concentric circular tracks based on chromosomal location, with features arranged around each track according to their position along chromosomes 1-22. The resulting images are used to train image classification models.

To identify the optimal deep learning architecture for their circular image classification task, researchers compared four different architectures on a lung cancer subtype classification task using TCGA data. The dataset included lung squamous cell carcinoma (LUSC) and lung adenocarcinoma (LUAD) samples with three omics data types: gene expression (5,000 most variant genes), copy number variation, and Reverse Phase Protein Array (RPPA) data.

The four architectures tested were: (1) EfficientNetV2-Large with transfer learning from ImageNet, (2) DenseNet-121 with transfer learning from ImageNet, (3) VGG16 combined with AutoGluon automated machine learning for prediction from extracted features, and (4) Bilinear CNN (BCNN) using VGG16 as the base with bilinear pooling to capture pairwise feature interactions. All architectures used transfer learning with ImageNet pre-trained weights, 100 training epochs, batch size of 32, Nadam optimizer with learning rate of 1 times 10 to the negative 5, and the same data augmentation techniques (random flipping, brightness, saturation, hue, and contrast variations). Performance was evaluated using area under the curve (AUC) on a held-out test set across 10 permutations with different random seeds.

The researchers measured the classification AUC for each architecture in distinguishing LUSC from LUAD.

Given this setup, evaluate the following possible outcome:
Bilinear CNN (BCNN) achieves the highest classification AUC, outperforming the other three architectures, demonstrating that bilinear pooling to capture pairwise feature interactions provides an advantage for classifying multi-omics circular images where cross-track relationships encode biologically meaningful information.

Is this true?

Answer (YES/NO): NO